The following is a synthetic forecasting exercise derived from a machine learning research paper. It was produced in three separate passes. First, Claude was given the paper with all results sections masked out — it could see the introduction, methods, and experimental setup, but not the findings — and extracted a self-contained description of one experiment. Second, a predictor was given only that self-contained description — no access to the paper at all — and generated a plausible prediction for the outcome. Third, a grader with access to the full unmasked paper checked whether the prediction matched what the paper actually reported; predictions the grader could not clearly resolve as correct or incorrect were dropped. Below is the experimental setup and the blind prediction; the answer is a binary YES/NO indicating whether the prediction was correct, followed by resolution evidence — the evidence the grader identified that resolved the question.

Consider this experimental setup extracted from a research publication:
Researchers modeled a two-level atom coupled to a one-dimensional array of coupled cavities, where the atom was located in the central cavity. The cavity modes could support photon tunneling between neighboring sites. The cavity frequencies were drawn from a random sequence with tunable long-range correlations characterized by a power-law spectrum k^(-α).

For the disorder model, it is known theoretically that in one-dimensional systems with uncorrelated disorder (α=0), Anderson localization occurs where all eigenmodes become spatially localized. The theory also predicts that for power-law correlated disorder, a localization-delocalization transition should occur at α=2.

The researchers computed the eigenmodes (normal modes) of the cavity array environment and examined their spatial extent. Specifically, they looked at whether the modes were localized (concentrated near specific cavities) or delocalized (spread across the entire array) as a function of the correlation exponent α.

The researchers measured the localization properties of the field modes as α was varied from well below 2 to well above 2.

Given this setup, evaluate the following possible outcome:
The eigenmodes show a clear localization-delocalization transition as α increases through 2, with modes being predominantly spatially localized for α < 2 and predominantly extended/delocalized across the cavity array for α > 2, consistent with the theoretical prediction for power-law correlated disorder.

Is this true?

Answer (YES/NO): YES